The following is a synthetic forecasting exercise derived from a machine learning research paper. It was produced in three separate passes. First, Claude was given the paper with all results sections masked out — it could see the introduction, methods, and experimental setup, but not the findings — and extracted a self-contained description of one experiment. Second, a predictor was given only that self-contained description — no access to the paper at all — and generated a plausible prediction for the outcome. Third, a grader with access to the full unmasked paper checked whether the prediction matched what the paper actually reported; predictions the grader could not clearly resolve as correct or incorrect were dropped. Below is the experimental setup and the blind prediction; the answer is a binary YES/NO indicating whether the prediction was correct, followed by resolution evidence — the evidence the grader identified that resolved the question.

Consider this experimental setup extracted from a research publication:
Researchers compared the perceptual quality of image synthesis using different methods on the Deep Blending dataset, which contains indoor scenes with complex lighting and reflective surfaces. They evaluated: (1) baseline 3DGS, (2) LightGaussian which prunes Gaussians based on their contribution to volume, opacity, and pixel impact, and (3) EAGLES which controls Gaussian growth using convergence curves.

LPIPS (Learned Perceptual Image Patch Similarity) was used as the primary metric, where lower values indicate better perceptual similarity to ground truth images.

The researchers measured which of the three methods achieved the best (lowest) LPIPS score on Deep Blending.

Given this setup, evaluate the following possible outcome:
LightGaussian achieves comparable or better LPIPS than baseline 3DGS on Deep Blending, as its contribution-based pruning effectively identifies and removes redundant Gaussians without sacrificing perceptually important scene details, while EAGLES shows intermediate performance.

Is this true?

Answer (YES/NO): NO